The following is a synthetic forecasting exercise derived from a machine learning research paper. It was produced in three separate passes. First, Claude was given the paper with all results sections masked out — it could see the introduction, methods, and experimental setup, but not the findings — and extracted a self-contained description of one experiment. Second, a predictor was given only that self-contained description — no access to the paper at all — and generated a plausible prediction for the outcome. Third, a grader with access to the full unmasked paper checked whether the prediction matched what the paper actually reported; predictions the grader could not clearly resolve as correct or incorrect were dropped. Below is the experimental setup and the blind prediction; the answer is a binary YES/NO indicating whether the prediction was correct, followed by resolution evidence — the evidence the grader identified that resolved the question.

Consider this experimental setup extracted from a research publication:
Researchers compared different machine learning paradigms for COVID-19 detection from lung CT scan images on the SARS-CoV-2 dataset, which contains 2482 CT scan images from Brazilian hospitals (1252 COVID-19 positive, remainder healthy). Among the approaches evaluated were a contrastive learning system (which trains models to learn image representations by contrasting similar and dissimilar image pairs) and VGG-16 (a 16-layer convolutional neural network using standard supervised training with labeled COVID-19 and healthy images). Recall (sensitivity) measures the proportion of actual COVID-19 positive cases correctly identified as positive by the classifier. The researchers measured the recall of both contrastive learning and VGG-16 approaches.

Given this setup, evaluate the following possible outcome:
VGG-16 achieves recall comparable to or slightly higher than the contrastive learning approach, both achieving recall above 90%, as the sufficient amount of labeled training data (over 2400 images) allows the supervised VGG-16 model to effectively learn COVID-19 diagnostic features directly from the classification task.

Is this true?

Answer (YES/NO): NO